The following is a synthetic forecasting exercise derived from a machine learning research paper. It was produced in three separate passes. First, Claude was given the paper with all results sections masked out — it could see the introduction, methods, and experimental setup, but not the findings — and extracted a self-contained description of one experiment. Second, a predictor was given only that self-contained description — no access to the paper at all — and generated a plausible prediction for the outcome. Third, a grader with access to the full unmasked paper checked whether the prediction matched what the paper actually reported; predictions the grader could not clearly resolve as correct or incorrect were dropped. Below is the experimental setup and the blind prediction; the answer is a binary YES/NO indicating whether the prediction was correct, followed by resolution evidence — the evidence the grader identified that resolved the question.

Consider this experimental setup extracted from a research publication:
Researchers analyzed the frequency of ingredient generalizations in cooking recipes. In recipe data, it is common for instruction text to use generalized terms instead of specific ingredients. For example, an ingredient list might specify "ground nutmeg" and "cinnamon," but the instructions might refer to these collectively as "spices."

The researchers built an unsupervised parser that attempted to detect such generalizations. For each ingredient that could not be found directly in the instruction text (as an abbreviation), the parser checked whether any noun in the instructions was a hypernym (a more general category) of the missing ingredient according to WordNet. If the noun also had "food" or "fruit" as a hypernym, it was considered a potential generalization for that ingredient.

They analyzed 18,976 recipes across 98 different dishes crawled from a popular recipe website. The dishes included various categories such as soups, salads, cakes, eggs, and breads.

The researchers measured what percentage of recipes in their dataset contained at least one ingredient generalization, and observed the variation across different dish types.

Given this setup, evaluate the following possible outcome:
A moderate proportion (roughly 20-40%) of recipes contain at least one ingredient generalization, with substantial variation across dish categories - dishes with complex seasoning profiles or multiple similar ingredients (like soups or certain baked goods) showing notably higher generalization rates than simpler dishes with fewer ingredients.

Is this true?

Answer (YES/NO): NO